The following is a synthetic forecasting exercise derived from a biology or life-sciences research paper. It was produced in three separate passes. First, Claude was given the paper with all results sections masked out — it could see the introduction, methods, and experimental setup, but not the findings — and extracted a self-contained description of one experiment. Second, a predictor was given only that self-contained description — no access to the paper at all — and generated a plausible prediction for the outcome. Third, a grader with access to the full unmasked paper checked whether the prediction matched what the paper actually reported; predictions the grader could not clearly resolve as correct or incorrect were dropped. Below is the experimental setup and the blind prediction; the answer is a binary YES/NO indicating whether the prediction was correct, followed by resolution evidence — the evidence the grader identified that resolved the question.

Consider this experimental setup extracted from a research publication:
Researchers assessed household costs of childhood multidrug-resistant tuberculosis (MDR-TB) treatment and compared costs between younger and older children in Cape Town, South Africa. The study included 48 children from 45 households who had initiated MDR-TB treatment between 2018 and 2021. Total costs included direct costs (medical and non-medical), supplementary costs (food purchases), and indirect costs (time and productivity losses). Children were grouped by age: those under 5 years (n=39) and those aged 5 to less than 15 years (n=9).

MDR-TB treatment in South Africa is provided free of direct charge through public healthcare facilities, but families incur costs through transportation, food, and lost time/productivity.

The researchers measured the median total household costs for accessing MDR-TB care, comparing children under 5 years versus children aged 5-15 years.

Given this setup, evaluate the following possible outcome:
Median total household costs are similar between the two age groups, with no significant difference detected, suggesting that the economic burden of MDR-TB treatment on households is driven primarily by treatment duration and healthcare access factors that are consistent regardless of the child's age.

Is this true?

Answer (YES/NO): NO